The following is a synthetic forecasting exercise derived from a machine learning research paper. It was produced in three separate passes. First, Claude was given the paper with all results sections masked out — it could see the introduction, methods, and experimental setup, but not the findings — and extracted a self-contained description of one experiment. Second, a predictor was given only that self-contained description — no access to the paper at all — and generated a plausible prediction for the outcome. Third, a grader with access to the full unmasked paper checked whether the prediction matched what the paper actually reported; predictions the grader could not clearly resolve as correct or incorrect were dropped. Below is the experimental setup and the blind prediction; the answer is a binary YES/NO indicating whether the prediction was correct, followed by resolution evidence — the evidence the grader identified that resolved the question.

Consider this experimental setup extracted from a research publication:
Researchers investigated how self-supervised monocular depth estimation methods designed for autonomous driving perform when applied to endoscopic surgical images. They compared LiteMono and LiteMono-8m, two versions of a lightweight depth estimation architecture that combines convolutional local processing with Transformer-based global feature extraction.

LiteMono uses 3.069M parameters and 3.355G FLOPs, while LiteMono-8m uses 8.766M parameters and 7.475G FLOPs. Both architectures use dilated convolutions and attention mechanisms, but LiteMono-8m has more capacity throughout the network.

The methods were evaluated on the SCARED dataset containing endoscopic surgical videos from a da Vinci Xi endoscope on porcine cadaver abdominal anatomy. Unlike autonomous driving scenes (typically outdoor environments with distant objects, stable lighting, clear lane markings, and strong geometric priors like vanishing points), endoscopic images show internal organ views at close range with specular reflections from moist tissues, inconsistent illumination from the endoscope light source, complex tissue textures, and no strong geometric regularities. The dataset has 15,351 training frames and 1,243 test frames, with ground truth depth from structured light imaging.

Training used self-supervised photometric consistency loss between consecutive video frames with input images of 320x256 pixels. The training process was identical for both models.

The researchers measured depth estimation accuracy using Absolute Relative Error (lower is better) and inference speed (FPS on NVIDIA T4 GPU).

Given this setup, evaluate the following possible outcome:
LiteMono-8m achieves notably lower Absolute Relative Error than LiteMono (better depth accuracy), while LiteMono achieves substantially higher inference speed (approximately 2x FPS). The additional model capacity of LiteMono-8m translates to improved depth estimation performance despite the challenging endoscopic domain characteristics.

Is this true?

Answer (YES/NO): NO